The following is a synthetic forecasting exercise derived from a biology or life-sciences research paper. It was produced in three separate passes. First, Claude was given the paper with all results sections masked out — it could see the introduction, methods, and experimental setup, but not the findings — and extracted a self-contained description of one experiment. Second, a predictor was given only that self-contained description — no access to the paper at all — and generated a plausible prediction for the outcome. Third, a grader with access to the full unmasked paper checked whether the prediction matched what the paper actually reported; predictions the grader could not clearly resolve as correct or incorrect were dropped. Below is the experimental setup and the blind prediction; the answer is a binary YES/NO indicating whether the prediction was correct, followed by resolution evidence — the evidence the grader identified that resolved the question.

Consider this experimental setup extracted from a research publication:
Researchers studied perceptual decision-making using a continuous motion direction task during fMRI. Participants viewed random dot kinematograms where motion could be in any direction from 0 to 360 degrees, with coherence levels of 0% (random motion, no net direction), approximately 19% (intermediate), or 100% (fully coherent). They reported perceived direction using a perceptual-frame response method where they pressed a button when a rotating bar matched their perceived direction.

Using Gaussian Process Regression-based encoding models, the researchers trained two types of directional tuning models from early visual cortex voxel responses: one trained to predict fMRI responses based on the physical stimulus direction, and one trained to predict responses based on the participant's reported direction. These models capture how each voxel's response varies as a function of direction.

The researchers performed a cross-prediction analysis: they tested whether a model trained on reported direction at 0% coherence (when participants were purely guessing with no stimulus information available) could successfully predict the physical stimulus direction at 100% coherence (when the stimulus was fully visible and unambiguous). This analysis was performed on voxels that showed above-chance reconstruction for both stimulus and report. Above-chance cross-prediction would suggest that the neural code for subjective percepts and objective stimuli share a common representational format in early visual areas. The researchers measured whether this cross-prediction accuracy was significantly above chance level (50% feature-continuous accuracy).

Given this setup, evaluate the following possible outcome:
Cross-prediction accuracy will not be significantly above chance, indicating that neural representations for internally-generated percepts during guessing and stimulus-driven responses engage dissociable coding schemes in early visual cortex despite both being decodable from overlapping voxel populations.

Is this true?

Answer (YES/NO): NO